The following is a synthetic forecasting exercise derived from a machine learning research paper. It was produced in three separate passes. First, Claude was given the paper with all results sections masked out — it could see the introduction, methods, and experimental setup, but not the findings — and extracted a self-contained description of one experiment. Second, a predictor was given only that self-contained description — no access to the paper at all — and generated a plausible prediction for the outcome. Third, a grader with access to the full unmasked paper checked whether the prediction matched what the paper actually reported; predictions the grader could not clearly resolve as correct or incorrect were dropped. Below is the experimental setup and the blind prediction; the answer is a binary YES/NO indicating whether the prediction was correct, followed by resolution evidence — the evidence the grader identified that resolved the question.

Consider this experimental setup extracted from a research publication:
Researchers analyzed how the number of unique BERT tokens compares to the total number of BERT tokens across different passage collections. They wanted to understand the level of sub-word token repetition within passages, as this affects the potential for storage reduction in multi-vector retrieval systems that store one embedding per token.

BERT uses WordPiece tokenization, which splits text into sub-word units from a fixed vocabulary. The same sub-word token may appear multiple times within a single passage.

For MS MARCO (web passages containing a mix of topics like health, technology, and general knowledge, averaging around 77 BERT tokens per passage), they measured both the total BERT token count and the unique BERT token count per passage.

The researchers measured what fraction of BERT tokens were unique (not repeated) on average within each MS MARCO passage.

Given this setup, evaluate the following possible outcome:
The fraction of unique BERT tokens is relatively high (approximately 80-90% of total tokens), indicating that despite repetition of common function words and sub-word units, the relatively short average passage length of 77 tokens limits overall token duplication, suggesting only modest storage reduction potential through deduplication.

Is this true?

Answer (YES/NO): NO